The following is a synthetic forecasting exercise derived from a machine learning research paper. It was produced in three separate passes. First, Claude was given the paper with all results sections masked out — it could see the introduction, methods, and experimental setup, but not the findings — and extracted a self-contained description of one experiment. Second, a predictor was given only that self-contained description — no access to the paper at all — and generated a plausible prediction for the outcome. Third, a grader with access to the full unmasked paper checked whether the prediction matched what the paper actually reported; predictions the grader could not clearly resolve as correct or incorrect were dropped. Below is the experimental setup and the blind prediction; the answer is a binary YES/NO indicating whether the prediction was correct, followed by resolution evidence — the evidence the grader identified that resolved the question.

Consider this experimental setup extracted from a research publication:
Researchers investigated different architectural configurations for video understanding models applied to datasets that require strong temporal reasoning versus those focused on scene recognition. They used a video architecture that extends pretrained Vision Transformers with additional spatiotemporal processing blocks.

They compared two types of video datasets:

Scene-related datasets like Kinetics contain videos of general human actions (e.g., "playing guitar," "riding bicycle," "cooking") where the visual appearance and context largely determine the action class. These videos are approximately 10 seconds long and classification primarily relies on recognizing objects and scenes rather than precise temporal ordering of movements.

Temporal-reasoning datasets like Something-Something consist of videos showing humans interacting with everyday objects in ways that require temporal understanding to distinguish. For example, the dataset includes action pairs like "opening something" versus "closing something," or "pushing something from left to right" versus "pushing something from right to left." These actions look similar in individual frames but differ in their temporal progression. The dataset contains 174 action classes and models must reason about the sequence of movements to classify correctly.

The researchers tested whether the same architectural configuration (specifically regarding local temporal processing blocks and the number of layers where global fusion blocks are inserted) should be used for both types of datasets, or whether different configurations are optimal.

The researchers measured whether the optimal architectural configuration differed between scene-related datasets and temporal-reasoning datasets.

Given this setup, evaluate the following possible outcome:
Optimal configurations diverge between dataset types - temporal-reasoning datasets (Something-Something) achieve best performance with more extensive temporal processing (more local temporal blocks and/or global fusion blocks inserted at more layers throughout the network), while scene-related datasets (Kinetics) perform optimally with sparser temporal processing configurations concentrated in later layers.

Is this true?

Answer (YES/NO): YES